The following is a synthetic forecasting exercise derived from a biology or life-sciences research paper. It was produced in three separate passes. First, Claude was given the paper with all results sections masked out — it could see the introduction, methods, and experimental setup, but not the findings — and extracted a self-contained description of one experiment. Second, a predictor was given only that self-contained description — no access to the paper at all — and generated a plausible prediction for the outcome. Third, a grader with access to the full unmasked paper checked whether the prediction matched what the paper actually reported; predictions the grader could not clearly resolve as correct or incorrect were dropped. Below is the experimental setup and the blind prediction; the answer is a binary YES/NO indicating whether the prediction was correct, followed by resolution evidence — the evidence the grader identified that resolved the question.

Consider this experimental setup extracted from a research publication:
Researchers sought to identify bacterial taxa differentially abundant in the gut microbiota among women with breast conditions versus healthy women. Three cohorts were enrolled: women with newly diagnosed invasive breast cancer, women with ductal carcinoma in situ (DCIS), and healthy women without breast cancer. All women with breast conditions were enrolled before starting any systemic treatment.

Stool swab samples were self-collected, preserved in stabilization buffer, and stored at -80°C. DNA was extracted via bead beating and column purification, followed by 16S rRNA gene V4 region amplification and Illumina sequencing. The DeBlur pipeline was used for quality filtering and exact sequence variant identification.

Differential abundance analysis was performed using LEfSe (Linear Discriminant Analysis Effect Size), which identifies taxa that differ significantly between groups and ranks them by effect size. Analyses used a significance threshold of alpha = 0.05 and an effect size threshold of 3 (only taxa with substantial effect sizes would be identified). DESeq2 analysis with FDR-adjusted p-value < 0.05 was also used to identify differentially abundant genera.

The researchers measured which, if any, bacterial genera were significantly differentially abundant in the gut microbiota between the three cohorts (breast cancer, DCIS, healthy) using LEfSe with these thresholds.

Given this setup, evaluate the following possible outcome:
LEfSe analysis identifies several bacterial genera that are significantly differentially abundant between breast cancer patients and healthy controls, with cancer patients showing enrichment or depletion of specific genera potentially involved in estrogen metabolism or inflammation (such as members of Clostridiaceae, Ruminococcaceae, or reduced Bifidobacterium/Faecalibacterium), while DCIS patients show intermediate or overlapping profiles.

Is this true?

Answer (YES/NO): NO